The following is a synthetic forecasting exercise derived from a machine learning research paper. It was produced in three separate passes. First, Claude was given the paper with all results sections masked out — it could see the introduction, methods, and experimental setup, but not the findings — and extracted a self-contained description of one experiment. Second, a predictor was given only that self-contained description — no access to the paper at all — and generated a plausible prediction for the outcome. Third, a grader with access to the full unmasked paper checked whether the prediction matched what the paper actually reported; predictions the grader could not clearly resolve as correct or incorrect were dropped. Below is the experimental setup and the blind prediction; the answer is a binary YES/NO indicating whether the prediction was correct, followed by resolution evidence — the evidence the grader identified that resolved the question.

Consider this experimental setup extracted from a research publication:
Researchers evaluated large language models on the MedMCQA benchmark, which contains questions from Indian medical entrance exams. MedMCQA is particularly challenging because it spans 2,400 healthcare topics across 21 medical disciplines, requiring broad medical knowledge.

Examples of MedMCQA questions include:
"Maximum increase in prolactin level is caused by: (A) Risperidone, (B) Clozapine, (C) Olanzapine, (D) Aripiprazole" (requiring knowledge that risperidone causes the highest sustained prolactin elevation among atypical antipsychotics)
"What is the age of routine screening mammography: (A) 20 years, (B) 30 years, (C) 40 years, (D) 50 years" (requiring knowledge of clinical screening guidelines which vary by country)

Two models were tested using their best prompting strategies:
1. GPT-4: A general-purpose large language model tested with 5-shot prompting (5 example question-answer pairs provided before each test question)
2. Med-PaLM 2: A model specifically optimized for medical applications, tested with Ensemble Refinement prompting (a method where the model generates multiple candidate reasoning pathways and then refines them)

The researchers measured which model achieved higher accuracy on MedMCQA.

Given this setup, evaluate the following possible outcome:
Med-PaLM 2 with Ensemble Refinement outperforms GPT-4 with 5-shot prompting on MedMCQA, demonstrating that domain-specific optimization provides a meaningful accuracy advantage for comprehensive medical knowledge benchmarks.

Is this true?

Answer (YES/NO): NO